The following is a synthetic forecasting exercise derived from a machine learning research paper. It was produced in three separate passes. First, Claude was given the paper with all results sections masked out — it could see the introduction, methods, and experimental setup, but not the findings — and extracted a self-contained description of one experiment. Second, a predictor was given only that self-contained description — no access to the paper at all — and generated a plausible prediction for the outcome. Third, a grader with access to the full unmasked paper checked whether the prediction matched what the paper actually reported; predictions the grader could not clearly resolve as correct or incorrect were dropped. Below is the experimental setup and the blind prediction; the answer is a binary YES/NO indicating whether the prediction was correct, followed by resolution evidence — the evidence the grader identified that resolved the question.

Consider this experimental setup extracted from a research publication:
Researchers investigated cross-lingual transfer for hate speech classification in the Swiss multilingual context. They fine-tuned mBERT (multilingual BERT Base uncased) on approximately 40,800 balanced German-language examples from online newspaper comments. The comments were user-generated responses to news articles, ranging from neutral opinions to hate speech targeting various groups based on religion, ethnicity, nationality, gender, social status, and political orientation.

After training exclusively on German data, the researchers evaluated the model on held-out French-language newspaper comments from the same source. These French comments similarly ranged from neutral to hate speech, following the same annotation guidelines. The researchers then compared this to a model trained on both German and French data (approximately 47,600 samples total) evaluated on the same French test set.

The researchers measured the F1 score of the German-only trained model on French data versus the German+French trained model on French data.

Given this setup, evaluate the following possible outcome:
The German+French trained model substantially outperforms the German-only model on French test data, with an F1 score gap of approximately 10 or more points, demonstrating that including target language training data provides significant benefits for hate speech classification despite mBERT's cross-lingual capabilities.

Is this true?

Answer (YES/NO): NO